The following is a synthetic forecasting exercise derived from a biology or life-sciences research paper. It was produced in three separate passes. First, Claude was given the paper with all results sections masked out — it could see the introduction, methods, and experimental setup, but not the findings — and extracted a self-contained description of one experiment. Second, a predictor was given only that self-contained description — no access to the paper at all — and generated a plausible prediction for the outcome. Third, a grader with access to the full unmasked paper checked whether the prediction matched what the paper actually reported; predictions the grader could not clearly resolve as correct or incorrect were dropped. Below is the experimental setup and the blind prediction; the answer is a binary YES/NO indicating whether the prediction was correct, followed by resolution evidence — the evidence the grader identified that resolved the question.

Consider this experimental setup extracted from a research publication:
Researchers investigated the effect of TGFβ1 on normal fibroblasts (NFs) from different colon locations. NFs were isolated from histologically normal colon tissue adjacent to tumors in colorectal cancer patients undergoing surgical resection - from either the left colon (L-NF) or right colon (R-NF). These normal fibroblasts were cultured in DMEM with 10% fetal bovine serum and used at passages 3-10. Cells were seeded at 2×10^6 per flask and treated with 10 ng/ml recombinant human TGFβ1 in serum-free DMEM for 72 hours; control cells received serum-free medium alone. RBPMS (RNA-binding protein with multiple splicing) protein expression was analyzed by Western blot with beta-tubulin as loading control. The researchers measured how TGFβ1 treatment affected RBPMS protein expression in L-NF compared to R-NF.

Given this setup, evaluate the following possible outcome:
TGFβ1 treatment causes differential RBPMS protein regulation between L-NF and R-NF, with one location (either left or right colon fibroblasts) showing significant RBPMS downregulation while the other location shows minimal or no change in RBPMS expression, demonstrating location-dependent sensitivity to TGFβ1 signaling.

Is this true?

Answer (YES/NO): NO